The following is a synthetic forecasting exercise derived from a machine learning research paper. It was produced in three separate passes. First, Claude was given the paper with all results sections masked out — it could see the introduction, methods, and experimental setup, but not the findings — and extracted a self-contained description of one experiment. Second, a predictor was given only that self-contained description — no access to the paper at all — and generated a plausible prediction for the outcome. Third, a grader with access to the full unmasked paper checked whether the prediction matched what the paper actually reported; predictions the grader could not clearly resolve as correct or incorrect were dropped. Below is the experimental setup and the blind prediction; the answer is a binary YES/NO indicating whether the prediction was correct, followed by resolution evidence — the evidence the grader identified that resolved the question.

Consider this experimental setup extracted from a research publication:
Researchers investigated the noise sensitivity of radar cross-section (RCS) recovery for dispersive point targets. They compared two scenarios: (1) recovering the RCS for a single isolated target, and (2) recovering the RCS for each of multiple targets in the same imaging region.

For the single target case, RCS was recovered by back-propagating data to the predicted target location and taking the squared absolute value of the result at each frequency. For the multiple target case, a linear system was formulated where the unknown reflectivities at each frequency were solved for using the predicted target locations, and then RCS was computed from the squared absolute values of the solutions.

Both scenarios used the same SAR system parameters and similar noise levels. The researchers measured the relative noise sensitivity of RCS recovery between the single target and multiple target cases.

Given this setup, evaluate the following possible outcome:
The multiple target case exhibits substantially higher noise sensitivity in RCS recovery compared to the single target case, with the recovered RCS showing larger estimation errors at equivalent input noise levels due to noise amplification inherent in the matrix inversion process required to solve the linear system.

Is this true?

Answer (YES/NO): YES